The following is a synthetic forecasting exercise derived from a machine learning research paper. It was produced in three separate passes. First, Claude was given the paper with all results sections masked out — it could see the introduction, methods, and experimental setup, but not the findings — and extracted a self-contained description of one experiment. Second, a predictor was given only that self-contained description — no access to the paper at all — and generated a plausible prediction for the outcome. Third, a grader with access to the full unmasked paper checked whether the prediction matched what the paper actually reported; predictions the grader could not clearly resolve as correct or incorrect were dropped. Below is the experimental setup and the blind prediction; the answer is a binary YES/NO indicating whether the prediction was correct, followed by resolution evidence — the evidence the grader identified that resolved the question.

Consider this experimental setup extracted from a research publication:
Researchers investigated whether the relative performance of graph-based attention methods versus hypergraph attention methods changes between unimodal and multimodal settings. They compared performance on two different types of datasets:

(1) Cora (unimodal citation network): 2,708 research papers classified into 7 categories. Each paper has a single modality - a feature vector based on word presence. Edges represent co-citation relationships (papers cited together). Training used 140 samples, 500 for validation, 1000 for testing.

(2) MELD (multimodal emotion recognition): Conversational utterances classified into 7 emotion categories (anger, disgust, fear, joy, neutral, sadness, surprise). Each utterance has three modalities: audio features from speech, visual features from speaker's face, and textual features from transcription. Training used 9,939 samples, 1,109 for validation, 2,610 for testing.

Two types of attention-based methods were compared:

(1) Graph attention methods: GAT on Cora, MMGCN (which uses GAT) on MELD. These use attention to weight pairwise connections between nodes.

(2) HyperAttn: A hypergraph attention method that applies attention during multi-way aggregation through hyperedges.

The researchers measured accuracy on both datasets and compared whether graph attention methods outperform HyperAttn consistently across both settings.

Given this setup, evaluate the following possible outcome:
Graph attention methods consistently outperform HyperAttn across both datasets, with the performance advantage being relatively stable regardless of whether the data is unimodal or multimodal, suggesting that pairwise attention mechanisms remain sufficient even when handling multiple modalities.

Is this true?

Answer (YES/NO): NO